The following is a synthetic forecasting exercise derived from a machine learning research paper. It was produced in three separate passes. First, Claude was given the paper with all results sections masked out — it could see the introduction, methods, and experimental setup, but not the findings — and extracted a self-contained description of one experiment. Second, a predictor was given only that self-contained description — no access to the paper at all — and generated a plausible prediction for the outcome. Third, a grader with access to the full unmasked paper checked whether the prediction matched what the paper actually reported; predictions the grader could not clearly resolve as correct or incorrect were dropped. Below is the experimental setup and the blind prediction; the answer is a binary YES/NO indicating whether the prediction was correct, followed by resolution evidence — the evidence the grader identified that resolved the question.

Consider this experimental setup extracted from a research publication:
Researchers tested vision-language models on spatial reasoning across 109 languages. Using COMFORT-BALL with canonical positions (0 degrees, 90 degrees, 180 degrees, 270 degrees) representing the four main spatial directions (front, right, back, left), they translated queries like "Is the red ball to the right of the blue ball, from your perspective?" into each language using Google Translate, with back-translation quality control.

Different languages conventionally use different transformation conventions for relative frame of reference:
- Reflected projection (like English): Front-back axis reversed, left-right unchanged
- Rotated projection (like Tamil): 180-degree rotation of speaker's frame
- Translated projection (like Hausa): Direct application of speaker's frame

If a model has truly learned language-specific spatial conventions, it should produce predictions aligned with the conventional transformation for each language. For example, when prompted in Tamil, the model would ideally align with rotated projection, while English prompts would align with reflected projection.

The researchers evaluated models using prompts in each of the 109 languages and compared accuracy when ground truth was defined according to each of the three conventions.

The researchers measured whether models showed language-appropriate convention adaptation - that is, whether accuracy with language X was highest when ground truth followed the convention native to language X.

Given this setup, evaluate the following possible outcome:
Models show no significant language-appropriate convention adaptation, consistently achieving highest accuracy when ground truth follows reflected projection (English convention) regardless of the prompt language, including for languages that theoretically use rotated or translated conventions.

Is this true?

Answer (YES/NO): YES